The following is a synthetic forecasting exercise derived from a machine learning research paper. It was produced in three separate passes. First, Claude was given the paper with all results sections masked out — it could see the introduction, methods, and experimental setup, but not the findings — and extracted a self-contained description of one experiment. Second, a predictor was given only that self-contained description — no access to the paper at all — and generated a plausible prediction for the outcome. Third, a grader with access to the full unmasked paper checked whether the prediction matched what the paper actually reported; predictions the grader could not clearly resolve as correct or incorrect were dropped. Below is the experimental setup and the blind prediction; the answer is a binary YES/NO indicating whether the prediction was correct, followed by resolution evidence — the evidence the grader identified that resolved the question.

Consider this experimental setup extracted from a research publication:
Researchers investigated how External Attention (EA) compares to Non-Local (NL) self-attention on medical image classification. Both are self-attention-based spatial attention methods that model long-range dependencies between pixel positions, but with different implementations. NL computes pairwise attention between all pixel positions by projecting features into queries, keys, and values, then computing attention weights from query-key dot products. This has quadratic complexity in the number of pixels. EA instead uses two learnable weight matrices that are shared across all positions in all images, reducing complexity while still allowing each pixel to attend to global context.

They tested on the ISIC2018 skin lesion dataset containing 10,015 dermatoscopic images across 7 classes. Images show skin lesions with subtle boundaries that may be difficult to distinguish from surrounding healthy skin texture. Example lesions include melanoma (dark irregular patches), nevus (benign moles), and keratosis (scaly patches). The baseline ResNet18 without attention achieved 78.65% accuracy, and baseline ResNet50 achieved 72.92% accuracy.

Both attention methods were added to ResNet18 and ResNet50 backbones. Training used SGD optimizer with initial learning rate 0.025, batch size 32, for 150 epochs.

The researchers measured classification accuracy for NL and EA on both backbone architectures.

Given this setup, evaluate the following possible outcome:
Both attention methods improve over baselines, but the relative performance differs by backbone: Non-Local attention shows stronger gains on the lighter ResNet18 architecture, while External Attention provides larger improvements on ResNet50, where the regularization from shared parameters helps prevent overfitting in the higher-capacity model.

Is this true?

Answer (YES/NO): NO